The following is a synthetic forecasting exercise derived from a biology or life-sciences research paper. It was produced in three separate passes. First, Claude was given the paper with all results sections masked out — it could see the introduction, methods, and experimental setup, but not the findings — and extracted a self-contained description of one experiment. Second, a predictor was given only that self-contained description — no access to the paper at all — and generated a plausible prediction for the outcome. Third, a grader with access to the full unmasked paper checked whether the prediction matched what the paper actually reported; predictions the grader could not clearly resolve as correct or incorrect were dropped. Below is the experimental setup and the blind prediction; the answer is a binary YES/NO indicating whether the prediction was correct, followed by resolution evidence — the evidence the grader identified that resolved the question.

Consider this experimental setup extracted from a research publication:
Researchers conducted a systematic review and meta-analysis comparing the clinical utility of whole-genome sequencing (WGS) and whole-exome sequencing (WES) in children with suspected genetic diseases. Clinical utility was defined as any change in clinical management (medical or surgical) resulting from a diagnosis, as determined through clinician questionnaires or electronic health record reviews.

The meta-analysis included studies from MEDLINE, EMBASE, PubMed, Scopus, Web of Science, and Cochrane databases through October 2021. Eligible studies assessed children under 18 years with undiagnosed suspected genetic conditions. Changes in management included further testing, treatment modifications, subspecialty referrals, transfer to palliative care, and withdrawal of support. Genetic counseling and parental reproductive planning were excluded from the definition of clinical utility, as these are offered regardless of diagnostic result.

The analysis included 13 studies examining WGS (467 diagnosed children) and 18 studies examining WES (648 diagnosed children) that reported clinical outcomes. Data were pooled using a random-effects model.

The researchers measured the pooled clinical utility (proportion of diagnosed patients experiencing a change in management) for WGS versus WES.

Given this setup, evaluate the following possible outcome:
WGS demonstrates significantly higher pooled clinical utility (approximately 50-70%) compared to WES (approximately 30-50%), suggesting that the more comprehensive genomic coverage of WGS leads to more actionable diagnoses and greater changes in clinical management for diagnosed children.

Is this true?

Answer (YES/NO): NO